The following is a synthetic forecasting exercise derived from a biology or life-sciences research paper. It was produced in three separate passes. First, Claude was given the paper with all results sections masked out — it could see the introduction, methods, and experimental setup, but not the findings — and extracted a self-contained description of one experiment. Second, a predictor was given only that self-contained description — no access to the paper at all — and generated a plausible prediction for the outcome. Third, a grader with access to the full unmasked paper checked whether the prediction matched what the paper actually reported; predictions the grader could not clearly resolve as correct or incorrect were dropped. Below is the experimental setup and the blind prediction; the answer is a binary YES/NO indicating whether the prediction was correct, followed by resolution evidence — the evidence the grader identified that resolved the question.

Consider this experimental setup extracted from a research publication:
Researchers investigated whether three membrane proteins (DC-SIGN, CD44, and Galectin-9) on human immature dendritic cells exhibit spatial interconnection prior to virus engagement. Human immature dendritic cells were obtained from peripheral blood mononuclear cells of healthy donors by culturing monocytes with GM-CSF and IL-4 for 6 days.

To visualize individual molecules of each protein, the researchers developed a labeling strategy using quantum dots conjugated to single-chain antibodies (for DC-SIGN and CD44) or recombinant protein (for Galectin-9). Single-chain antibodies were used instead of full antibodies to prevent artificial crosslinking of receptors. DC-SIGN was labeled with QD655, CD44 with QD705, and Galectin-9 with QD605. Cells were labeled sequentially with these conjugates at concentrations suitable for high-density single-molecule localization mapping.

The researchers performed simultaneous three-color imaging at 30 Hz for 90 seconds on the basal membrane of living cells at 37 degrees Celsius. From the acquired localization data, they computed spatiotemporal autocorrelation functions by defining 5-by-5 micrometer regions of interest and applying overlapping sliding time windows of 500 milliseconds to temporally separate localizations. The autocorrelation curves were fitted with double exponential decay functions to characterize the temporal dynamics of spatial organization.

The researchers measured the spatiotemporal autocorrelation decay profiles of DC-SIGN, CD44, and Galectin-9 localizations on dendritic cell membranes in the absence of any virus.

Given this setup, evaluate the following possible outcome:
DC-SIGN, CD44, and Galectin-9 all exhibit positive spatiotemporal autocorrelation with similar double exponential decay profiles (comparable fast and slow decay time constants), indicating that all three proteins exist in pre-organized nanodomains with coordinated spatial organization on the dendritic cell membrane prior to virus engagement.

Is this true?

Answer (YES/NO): NO